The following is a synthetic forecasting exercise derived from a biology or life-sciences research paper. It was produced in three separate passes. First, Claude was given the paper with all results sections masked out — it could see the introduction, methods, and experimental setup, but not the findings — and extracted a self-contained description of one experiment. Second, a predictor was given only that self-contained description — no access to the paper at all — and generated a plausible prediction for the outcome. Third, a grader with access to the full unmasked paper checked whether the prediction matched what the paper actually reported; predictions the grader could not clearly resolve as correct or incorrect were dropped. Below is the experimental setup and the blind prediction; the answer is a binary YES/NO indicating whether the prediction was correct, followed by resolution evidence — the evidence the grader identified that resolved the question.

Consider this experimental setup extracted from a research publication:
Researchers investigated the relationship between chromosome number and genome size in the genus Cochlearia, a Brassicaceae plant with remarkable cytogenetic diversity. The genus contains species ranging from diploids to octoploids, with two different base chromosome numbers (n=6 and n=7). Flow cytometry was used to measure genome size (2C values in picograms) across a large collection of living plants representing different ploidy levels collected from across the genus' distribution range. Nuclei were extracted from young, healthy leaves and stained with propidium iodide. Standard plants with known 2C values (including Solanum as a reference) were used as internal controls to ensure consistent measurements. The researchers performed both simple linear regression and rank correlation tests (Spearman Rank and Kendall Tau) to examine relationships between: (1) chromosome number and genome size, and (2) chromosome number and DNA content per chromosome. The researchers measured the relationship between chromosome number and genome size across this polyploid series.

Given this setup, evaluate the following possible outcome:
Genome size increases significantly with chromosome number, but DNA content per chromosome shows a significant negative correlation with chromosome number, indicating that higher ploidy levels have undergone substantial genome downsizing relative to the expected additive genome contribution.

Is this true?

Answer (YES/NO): NO